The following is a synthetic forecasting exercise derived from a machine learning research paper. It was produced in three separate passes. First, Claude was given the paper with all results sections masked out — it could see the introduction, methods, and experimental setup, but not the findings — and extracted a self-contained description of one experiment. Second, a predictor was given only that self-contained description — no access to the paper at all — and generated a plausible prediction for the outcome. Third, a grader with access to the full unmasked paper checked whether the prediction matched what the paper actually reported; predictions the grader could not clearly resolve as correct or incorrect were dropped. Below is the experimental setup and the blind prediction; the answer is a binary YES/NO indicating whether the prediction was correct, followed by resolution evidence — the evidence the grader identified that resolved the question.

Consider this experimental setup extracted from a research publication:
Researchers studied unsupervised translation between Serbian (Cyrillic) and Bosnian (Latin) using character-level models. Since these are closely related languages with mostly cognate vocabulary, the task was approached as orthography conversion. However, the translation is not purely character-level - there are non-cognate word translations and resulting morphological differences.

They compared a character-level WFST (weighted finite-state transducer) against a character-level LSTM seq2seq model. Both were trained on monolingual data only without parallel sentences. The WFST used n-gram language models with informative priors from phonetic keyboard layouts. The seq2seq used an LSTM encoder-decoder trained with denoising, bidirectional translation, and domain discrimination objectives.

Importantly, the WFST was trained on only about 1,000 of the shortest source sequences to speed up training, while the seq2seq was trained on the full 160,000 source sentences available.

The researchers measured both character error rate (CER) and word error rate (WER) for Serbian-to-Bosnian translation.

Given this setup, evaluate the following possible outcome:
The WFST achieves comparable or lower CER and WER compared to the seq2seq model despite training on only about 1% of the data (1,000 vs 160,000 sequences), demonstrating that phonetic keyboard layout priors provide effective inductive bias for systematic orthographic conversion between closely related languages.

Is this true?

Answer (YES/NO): YES